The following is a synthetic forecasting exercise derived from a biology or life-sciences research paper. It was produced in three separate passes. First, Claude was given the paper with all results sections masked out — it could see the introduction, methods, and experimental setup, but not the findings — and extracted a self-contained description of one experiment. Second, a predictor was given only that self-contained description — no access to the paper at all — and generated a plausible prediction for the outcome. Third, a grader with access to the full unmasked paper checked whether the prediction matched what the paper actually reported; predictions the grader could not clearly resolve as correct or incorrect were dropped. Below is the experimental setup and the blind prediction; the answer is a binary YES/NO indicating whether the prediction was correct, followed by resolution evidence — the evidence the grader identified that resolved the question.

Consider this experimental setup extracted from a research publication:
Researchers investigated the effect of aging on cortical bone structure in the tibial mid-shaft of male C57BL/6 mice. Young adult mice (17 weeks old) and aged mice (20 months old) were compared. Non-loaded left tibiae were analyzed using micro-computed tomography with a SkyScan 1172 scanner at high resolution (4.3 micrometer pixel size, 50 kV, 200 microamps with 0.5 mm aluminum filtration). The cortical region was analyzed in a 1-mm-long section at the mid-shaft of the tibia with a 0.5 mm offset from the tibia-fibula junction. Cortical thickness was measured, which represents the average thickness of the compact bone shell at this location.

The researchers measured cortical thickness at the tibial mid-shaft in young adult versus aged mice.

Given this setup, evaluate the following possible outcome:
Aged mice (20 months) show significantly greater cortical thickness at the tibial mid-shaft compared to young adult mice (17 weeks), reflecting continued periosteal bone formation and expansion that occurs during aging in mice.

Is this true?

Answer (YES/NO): NO